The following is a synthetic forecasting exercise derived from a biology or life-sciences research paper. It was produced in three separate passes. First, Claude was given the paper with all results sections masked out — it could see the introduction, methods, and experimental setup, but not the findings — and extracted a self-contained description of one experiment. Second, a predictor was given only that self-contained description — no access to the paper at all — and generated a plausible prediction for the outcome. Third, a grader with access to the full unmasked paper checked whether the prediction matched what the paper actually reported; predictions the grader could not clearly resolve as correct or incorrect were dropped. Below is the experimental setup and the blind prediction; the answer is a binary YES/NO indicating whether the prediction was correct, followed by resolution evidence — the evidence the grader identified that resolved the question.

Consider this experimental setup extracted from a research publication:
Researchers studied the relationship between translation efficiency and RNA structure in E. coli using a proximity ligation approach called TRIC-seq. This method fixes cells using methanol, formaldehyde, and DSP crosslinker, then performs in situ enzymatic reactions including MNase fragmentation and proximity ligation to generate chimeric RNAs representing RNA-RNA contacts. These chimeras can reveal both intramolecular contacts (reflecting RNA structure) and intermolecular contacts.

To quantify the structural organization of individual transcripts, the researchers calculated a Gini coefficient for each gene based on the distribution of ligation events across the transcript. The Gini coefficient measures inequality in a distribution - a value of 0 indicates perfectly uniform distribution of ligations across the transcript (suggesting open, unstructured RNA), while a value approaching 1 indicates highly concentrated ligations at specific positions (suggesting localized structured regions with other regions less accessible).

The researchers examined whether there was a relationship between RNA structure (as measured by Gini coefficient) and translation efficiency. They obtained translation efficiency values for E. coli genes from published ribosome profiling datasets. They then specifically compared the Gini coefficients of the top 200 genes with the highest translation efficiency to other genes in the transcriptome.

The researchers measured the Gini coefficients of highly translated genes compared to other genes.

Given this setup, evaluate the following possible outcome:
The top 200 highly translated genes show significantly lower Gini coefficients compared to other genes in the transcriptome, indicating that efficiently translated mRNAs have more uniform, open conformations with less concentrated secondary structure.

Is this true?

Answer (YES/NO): YES